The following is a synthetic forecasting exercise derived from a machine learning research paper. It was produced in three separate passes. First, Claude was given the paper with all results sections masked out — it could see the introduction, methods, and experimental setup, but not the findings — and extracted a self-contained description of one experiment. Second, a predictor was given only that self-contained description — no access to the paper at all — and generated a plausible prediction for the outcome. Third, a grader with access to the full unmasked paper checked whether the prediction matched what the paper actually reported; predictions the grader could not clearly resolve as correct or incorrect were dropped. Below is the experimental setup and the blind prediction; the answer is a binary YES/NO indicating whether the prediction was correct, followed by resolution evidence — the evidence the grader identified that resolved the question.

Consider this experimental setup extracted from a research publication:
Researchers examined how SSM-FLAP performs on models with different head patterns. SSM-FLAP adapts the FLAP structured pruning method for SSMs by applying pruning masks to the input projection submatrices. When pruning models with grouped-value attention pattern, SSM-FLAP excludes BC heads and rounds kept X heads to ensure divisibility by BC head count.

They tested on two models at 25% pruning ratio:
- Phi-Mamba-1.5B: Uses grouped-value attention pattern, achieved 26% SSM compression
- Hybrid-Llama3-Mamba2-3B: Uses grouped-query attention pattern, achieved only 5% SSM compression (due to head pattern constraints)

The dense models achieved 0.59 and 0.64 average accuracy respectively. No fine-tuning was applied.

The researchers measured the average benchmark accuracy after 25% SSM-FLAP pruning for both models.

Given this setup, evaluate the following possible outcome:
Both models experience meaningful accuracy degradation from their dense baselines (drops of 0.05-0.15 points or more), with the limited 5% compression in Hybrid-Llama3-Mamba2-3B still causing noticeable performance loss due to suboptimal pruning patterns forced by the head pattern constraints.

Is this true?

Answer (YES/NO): NO